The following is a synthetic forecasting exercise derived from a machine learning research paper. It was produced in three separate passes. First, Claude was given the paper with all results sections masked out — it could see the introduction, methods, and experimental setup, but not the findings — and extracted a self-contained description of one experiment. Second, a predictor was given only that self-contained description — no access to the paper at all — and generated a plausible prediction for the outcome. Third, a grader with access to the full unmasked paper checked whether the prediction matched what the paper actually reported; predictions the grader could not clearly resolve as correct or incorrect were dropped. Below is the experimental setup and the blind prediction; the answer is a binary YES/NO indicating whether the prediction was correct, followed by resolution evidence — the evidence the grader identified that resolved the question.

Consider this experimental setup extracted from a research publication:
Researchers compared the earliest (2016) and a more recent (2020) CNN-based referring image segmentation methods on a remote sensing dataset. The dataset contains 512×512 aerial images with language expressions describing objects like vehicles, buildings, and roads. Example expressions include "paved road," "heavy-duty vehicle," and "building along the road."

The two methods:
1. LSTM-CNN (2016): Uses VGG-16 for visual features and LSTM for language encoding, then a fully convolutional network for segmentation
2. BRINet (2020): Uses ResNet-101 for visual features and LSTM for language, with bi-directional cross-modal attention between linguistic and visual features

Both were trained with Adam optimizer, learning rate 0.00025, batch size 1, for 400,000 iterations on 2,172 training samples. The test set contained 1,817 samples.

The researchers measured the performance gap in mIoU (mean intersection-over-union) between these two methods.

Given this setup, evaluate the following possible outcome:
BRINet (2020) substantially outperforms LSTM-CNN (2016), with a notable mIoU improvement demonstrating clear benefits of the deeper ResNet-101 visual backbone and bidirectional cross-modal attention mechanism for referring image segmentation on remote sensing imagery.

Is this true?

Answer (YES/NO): NO